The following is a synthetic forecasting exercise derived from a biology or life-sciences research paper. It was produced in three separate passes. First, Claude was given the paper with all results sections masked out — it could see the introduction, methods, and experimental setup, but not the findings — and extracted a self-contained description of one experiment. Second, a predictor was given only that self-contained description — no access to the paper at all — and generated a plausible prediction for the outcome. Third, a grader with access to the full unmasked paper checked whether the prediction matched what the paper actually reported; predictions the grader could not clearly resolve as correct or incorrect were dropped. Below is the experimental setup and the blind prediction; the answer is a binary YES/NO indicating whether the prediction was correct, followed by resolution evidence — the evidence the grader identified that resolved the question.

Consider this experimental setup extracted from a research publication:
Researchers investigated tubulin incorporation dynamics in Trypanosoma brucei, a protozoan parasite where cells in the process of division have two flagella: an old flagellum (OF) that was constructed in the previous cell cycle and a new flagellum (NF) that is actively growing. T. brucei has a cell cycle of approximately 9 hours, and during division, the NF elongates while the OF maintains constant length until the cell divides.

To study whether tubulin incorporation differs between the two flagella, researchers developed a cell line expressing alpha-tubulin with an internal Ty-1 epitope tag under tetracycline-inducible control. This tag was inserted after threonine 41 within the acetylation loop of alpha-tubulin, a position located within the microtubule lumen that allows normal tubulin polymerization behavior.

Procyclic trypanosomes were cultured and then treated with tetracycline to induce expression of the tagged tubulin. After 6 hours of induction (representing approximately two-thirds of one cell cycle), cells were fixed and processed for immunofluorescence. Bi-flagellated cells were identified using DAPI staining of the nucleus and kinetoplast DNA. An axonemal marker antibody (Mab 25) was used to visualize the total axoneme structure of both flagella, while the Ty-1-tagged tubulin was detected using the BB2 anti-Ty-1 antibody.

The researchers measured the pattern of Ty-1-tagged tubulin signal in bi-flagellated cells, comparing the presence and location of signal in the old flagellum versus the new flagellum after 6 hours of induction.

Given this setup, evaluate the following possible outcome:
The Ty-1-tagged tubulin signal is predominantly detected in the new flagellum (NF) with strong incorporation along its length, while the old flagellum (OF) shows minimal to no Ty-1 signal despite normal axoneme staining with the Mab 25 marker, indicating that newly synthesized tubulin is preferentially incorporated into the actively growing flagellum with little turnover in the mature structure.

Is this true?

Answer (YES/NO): YES